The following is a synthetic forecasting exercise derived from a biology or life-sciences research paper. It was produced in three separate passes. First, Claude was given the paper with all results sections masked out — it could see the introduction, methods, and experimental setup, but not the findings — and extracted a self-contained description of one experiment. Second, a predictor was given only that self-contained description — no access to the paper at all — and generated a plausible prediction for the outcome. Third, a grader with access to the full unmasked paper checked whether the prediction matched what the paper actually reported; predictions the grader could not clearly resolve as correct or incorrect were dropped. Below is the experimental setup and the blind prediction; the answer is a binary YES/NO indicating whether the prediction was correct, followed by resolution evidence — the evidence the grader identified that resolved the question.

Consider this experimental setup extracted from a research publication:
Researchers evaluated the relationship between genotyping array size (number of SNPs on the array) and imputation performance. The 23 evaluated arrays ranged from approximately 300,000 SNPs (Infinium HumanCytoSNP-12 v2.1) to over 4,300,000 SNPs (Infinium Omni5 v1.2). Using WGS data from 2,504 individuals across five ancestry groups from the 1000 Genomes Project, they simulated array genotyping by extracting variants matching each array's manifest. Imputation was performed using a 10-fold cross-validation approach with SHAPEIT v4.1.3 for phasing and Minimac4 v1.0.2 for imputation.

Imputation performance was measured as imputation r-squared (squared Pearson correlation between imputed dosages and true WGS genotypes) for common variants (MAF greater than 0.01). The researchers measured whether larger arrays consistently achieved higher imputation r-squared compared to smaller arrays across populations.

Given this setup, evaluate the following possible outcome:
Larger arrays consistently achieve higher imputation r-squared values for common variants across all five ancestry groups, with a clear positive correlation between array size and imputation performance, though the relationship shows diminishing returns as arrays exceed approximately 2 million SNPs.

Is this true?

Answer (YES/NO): NO